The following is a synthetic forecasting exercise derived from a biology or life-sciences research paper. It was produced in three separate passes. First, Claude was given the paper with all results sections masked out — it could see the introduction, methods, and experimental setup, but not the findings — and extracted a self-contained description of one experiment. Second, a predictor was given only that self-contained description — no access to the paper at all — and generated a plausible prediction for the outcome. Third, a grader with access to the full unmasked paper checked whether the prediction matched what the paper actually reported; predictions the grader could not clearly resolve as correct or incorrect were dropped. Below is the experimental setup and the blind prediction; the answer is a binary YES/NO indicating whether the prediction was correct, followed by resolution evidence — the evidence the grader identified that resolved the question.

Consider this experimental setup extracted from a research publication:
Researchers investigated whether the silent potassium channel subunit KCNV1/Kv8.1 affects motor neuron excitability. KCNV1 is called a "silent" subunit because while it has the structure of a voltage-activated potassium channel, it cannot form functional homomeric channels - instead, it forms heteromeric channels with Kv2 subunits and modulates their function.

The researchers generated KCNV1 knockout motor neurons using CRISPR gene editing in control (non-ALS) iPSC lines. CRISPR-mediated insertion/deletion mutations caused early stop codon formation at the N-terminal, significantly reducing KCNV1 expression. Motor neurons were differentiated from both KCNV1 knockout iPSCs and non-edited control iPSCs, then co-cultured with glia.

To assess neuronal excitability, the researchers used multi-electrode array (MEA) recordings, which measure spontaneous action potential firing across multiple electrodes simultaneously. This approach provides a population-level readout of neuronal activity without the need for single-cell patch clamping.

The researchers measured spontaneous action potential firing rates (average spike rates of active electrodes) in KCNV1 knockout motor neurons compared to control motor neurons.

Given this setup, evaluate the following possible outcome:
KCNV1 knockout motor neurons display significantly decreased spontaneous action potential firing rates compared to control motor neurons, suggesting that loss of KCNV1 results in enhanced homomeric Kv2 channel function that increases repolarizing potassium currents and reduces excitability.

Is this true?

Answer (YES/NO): NO